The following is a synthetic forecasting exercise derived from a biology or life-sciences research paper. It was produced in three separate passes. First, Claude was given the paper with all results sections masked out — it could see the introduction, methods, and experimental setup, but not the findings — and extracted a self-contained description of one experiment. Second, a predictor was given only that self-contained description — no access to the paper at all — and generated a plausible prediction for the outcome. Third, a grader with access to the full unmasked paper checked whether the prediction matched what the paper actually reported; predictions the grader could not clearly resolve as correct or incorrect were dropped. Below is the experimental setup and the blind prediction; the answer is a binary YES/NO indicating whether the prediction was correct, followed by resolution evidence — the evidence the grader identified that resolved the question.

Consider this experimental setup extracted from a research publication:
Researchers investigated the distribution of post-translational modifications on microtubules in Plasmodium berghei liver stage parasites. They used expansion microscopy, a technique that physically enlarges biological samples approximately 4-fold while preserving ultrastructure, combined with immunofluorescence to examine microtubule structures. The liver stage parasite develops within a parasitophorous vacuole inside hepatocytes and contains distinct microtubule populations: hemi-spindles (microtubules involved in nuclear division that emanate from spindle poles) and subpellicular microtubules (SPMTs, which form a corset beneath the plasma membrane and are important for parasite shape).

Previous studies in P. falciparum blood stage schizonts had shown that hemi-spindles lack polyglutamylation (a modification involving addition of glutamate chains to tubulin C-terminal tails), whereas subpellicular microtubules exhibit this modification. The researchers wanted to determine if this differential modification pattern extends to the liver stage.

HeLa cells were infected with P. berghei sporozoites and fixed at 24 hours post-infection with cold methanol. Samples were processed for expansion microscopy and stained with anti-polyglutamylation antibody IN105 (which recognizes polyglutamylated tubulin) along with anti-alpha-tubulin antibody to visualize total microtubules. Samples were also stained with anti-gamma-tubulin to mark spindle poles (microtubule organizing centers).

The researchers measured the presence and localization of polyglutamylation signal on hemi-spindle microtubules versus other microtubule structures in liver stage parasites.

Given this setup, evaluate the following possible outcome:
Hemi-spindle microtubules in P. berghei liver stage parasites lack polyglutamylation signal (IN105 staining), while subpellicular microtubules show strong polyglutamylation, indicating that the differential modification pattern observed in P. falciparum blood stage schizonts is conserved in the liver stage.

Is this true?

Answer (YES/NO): YES